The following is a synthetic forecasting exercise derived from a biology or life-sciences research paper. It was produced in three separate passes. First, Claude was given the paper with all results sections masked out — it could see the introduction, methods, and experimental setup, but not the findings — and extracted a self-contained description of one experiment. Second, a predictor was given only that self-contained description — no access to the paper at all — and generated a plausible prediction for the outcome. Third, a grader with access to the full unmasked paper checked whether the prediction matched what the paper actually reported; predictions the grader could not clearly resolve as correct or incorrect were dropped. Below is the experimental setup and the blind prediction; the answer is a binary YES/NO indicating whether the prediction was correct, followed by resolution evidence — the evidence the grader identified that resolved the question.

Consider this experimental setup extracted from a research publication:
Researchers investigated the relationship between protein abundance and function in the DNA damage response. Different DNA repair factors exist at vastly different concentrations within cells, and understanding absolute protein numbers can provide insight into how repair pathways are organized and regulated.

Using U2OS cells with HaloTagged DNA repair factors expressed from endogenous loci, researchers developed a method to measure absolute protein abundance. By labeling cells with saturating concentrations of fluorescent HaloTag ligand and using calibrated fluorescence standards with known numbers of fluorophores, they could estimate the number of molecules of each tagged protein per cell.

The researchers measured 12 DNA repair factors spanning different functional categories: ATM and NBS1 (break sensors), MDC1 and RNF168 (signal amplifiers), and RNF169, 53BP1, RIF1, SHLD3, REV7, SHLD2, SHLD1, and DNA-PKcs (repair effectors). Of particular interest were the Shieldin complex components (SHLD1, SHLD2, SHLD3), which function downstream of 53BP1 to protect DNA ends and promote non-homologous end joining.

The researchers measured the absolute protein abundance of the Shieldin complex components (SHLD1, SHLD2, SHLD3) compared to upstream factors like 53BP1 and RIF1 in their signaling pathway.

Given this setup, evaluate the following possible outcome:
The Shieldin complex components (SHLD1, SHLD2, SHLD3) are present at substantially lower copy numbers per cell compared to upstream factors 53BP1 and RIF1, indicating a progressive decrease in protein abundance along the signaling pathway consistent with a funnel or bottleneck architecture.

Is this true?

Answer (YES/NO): YES